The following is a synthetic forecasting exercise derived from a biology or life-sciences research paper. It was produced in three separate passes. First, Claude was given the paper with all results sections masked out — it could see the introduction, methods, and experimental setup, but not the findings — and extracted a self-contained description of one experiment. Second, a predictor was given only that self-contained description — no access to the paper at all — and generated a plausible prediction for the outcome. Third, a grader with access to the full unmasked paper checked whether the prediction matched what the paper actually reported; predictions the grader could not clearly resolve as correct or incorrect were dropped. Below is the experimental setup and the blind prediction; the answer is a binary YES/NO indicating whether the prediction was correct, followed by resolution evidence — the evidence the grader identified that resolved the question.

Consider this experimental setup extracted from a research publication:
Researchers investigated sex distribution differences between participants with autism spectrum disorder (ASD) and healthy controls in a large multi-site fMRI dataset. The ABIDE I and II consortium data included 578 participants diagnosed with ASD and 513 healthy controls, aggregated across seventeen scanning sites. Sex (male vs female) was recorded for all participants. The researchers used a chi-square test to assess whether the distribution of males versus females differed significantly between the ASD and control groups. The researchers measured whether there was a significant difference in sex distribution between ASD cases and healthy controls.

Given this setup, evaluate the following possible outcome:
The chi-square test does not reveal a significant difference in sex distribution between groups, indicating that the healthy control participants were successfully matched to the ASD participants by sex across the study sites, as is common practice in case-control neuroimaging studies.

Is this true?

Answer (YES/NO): NO